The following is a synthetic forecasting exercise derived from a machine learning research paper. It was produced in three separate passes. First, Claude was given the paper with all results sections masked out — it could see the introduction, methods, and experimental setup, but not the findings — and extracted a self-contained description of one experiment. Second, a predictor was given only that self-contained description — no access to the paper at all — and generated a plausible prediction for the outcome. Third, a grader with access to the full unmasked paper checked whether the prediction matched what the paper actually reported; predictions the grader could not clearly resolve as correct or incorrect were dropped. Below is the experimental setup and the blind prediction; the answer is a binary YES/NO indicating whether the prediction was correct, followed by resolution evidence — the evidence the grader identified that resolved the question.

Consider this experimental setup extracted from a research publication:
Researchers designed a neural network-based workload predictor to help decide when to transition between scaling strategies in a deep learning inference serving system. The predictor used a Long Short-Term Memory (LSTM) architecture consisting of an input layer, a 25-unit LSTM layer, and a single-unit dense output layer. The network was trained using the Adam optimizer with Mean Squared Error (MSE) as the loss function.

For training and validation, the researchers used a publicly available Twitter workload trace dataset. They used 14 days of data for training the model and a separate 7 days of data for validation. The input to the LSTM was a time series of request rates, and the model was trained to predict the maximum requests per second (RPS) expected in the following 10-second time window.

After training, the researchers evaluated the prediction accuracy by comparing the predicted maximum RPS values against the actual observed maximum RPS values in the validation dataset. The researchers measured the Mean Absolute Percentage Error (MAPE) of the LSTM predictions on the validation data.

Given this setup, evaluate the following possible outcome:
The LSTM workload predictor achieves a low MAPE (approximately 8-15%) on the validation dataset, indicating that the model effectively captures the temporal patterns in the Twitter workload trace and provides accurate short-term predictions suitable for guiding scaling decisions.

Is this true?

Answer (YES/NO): NO